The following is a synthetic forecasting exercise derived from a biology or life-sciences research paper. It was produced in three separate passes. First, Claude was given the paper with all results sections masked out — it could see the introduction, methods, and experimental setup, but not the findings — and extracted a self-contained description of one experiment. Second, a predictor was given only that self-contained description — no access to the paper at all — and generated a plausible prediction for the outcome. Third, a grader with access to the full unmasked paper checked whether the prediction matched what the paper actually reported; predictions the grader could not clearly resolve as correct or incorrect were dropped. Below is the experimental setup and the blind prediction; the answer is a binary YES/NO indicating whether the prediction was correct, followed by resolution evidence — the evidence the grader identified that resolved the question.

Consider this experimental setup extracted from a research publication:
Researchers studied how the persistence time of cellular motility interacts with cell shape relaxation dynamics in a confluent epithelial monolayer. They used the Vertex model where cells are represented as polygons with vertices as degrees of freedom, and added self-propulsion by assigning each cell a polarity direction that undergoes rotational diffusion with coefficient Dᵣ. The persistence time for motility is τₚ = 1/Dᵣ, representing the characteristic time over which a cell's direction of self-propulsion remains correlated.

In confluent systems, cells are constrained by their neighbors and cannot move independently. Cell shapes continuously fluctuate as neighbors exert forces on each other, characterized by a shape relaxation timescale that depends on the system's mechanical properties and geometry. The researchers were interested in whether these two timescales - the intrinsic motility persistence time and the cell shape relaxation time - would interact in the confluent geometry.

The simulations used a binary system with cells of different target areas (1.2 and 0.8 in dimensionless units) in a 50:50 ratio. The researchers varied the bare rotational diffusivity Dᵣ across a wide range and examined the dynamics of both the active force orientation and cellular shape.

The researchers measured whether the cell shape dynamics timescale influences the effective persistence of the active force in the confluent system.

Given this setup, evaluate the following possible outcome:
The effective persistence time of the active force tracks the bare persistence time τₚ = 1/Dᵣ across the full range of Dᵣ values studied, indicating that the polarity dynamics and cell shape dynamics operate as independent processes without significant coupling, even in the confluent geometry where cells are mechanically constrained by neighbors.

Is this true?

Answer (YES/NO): NO